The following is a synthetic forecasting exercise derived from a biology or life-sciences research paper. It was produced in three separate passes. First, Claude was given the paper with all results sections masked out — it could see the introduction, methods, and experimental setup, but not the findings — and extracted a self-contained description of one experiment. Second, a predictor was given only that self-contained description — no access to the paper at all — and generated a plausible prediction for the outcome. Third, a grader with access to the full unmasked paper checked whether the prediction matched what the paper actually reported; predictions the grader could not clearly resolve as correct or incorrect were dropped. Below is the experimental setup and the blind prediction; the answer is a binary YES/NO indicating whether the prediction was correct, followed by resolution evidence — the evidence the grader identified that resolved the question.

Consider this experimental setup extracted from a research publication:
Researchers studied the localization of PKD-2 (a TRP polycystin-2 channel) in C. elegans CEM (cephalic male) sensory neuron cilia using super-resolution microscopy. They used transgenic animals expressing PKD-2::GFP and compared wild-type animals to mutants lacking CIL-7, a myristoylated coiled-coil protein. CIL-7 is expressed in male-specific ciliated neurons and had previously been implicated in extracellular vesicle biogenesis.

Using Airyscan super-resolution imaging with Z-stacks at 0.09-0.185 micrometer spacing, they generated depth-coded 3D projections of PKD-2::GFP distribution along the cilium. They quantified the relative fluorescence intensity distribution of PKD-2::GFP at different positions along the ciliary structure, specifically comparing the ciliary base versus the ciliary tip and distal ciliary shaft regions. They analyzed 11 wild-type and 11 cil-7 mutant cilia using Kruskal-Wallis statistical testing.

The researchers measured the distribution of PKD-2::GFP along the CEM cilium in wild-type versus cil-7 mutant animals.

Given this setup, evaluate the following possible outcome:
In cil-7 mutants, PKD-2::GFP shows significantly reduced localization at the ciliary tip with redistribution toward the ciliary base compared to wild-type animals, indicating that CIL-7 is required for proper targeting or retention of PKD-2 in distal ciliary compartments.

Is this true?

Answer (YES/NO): YES